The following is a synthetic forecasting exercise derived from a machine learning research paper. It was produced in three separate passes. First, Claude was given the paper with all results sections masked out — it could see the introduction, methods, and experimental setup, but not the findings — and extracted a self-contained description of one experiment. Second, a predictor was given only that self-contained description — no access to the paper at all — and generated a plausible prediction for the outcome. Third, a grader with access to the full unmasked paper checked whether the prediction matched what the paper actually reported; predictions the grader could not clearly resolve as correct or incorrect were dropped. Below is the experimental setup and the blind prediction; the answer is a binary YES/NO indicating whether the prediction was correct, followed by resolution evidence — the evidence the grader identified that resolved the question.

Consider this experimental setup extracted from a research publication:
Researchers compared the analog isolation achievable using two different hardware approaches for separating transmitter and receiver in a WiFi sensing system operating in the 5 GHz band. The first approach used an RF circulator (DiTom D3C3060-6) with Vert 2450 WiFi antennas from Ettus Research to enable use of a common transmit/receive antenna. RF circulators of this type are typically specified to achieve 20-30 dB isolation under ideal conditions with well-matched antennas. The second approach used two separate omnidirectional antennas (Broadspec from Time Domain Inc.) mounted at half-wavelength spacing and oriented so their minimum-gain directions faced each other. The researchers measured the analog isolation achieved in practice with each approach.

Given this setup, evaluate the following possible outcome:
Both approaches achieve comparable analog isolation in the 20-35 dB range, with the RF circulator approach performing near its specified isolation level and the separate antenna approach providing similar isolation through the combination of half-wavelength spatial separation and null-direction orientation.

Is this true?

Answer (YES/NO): NO